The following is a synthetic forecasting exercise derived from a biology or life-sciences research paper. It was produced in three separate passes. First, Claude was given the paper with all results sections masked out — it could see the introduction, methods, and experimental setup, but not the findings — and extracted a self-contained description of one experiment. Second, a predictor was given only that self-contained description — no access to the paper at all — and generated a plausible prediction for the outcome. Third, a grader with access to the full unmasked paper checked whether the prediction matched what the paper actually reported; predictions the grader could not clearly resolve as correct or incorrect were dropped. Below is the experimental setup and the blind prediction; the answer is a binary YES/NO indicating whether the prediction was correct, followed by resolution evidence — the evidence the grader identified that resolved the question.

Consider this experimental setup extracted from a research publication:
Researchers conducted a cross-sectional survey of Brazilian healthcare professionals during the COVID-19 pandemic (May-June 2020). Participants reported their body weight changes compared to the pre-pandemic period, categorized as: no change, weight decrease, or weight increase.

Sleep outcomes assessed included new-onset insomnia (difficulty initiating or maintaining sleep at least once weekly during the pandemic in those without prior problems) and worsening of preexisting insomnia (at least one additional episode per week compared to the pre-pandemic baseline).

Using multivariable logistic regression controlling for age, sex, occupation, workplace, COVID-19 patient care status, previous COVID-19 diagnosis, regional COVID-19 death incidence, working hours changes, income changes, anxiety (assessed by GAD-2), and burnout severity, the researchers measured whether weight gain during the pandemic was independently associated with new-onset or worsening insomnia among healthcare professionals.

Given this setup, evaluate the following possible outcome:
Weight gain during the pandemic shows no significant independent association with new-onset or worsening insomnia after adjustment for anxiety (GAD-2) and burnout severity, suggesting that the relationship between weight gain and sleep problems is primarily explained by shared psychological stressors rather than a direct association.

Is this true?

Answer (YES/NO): NO